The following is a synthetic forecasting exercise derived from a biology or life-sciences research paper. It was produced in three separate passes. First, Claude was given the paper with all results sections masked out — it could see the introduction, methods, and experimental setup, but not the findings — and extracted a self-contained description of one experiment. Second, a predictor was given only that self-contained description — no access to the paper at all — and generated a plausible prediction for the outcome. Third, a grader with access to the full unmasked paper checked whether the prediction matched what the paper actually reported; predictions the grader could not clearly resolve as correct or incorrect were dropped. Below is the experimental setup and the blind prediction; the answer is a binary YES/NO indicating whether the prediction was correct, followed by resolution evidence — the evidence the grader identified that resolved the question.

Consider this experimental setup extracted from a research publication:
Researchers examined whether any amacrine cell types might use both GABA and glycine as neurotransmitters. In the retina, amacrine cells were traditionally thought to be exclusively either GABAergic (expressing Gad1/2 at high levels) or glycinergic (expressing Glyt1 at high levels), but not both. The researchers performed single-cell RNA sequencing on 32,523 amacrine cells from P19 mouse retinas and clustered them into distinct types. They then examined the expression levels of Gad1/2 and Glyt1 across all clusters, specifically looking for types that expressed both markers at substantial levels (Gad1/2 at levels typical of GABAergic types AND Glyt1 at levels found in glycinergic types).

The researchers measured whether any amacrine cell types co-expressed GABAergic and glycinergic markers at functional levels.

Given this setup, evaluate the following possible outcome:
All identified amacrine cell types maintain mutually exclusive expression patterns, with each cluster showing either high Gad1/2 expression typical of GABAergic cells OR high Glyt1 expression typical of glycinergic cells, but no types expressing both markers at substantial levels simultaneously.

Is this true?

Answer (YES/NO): NO